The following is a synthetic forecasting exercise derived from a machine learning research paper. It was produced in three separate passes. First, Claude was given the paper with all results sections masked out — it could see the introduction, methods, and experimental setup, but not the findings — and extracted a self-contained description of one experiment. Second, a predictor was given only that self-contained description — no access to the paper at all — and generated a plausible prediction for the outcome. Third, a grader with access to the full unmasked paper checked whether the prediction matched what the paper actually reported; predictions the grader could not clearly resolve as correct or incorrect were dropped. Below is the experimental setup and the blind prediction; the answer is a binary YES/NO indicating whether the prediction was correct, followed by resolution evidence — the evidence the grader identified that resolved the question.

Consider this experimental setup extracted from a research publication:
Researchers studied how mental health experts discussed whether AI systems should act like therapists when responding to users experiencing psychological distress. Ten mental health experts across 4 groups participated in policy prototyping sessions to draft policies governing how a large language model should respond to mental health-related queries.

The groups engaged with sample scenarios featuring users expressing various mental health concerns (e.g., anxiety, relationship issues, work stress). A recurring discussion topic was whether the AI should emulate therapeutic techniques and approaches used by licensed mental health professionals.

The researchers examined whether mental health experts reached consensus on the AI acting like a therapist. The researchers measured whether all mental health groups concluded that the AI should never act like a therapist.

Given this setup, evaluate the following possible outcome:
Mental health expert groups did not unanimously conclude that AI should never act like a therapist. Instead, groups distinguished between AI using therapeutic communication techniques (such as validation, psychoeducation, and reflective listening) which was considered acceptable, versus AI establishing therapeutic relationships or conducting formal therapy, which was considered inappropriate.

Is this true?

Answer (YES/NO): NO